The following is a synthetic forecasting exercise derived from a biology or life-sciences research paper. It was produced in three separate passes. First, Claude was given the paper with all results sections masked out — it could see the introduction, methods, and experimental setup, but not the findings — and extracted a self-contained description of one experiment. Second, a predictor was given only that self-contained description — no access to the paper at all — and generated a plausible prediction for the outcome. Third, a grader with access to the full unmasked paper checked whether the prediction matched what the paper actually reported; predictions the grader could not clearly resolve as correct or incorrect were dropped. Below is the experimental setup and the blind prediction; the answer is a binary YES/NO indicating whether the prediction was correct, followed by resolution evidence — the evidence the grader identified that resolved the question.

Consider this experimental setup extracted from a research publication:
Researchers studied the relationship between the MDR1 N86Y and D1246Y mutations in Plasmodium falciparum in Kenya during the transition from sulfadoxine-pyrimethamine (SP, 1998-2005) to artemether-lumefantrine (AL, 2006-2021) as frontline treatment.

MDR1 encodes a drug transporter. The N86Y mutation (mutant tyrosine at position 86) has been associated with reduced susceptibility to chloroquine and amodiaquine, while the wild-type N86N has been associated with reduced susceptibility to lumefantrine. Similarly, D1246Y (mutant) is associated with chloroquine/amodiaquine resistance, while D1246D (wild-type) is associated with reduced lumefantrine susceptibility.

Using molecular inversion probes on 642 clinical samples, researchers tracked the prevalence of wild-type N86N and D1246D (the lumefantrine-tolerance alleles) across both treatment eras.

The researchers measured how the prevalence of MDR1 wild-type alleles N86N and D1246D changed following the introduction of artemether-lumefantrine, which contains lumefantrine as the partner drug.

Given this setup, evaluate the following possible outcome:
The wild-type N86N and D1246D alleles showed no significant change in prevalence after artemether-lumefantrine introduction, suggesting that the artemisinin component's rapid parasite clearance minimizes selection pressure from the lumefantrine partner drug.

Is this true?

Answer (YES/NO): NO